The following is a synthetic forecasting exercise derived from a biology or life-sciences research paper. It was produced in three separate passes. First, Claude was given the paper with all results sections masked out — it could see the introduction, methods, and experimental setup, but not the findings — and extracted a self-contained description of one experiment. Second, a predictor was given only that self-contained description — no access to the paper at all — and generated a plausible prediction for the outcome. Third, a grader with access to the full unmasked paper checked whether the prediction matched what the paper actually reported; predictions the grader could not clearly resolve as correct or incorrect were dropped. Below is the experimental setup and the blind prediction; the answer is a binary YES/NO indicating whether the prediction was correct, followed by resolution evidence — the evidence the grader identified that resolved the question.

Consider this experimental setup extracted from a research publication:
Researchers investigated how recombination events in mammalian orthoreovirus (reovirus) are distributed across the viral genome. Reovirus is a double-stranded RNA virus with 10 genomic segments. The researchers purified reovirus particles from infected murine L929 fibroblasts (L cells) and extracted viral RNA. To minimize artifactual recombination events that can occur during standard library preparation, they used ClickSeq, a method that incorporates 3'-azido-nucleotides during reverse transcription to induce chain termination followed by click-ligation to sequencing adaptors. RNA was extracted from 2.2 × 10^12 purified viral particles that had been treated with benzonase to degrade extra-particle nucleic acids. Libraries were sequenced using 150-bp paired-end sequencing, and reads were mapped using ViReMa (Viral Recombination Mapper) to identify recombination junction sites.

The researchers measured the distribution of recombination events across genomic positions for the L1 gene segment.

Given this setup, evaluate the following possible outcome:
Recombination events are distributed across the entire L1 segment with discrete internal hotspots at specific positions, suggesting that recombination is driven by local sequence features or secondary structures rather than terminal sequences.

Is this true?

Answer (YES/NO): YES